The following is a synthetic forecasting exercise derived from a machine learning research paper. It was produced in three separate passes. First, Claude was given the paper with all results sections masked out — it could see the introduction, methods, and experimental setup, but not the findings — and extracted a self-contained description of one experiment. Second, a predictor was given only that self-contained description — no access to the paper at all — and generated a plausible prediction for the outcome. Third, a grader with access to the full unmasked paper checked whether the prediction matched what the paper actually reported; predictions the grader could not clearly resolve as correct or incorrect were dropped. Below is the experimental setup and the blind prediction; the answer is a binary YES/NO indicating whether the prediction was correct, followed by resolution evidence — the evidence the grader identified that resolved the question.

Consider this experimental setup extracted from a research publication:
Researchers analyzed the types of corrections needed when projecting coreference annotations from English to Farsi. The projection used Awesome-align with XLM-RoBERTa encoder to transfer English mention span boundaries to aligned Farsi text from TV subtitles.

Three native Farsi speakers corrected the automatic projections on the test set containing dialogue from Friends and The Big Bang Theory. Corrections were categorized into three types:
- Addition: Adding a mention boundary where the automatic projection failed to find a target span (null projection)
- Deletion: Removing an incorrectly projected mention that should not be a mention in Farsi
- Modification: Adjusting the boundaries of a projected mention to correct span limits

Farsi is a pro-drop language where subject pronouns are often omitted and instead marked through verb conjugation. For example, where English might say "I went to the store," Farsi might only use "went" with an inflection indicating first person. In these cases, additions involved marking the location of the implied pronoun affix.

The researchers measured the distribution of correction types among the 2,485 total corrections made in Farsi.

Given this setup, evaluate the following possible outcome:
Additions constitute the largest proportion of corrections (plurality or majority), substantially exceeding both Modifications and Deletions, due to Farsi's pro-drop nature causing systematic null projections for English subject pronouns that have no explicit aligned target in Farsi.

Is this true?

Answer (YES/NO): YES